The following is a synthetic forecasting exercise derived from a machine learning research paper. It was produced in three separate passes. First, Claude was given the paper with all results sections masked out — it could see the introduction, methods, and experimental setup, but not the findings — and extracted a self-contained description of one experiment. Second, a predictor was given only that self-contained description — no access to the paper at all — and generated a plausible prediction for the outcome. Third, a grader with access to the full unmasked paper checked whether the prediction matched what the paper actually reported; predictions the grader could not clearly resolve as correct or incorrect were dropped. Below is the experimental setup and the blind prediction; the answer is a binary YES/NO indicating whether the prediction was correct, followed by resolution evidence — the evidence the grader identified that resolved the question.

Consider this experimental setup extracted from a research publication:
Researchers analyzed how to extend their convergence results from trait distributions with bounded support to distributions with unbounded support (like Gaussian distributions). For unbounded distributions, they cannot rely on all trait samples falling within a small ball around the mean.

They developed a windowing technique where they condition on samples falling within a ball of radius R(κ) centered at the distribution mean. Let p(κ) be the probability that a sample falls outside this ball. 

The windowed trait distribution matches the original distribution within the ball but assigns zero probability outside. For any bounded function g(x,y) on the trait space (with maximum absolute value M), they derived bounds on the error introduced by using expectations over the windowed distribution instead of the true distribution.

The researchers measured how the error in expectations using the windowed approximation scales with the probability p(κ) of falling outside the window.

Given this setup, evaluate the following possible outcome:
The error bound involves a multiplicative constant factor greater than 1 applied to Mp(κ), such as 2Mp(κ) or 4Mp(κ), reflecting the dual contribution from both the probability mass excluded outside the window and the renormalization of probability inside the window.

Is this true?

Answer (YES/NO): YES